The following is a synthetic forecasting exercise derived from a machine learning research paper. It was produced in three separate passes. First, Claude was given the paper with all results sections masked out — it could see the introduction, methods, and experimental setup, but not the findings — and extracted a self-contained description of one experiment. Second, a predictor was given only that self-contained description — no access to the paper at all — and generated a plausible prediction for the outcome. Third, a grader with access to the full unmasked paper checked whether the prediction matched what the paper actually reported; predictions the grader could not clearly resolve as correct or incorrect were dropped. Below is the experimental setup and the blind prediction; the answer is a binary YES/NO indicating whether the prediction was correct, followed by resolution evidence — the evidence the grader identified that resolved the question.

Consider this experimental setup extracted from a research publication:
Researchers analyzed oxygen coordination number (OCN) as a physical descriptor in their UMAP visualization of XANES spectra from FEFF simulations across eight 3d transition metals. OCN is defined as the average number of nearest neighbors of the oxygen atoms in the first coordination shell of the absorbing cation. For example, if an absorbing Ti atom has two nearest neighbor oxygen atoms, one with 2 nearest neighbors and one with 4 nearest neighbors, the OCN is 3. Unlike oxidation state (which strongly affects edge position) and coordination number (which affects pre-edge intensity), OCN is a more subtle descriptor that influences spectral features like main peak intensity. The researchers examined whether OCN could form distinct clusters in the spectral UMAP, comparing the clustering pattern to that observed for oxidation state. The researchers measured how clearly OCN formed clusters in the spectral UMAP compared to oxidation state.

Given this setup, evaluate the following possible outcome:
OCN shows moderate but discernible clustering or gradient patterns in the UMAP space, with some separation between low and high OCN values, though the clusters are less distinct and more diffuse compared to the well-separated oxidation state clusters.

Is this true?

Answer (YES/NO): NO